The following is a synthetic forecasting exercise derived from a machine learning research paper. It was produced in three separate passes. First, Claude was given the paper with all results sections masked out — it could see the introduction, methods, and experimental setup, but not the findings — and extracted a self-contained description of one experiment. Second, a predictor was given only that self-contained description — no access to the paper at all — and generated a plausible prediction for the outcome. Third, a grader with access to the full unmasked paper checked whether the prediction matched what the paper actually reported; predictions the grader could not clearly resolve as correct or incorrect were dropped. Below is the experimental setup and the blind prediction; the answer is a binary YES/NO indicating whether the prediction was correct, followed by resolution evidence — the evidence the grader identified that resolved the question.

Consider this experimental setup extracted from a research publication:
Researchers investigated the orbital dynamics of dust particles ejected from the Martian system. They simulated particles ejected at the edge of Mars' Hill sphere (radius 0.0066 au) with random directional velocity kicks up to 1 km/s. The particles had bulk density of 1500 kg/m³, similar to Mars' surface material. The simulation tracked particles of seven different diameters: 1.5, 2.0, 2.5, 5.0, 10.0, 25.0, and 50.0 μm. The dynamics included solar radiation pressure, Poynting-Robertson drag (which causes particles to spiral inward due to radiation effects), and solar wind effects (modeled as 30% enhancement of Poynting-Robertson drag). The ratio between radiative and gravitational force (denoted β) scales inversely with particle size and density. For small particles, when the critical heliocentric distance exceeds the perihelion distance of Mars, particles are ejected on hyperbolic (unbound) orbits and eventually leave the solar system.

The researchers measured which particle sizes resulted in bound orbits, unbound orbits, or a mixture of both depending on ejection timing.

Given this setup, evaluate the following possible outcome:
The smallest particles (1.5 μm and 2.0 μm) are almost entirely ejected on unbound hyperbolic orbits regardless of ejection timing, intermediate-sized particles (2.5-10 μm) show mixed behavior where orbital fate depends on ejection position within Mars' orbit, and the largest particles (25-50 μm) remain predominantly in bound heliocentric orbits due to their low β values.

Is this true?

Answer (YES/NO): NO